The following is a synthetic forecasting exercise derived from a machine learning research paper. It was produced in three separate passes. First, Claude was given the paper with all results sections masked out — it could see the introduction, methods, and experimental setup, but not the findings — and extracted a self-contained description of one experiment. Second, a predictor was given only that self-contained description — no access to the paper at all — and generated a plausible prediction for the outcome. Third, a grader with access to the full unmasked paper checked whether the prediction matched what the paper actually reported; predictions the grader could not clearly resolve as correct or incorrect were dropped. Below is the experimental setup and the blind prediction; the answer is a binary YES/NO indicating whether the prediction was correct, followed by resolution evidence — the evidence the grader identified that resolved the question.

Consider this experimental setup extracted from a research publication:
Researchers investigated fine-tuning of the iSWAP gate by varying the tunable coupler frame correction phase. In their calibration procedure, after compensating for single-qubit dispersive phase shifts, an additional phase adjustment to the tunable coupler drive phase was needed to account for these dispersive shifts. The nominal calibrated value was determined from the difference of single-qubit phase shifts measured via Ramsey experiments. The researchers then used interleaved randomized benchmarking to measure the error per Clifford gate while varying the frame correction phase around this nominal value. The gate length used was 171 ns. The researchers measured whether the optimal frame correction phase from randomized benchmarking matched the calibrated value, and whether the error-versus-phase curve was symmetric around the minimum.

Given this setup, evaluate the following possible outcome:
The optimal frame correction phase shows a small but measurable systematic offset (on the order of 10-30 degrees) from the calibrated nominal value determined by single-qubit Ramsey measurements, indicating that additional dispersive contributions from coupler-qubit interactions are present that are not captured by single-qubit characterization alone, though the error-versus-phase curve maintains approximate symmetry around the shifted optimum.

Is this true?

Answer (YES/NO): NO